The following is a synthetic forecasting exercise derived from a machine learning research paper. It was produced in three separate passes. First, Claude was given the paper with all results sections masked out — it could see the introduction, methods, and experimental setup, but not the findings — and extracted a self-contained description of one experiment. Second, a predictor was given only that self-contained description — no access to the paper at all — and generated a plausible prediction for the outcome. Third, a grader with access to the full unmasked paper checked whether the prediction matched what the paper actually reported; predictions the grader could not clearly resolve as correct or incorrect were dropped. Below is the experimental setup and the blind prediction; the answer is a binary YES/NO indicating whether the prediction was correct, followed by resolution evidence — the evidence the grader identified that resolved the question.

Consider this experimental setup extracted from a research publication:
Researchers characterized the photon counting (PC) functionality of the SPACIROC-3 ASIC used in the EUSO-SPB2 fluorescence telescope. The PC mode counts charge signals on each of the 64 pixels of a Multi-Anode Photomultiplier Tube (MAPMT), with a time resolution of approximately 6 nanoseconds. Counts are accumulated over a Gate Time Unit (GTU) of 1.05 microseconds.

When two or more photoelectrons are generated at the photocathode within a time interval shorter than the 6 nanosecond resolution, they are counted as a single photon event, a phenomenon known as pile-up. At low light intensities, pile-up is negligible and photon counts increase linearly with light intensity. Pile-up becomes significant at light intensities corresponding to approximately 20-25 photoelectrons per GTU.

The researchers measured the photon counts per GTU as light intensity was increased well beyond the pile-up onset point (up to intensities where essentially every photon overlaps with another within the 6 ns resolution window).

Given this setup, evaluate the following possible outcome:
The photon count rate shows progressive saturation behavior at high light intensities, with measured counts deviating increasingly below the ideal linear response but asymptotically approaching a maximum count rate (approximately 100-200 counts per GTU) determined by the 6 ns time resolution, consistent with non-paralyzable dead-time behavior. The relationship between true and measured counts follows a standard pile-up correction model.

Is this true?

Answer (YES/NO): NO